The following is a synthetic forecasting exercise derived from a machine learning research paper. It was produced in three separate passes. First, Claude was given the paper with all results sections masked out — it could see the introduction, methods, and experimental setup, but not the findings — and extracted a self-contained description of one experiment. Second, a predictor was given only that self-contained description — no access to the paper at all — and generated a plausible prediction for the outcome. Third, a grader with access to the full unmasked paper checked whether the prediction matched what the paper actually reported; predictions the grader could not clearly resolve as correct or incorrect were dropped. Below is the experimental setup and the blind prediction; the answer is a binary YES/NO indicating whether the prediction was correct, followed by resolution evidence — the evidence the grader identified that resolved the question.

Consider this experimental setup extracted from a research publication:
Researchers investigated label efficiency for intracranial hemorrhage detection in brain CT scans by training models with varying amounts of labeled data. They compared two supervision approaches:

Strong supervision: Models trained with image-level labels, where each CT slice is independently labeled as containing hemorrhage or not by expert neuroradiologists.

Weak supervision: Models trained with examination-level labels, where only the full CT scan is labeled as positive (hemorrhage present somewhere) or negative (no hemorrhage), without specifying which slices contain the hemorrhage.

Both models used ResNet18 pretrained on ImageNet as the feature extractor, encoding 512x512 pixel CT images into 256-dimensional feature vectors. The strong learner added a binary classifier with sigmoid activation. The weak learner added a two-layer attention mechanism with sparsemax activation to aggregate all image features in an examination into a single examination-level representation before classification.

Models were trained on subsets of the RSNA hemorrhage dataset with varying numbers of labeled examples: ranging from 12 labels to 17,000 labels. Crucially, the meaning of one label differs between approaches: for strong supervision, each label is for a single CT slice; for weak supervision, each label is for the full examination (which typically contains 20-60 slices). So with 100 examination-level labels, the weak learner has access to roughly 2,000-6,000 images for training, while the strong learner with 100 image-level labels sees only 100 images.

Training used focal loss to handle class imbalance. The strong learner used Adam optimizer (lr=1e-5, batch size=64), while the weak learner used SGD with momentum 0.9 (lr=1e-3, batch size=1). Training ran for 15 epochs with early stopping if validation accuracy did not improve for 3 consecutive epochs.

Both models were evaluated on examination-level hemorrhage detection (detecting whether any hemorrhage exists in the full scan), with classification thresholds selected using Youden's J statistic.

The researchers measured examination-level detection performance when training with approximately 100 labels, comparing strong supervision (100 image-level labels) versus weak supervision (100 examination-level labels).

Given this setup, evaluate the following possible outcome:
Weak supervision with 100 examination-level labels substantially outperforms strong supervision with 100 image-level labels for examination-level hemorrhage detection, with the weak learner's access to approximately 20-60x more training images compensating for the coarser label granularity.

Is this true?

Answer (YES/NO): NO